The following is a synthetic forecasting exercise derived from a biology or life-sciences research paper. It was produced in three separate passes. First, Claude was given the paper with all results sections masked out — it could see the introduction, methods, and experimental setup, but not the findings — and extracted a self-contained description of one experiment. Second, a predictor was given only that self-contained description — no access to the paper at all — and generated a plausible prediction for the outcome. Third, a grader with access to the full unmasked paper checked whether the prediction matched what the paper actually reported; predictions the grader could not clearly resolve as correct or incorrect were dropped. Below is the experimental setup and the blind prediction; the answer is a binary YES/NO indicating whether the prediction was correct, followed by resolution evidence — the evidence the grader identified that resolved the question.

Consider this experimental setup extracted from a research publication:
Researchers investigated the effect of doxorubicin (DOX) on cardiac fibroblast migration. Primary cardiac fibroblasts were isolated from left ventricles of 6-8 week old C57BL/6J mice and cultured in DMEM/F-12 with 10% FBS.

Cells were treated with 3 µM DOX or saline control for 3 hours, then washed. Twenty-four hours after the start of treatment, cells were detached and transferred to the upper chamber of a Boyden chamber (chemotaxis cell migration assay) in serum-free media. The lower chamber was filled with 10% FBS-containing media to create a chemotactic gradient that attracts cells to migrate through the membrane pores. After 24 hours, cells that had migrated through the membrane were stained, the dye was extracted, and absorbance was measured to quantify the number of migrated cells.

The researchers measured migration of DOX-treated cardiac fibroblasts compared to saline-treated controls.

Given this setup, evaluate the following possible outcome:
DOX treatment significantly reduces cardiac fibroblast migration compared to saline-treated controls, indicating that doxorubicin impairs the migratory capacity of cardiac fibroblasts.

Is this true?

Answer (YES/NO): YES